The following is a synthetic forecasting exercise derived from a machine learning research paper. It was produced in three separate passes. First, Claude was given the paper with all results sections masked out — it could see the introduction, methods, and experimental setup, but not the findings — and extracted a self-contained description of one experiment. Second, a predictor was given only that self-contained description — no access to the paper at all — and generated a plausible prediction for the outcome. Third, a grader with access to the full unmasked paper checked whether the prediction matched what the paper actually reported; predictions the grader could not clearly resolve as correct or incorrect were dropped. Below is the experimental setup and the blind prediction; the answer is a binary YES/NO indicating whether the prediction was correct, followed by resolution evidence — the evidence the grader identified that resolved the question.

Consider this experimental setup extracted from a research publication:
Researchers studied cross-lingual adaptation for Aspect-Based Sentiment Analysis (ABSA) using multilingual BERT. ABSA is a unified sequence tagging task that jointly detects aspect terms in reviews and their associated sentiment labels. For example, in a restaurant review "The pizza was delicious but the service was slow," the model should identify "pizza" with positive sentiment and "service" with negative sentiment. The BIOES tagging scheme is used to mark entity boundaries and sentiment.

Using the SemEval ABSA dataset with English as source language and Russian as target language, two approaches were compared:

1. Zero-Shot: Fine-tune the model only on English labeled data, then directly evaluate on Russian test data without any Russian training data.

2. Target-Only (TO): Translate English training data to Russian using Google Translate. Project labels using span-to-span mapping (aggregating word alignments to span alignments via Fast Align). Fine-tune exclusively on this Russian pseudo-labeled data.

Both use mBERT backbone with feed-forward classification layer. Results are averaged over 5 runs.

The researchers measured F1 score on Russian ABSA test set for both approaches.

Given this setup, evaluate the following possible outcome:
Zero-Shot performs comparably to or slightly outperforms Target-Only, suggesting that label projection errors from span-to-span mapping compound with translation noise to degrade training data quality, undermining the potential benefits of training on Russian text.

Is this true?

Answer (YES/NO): NO